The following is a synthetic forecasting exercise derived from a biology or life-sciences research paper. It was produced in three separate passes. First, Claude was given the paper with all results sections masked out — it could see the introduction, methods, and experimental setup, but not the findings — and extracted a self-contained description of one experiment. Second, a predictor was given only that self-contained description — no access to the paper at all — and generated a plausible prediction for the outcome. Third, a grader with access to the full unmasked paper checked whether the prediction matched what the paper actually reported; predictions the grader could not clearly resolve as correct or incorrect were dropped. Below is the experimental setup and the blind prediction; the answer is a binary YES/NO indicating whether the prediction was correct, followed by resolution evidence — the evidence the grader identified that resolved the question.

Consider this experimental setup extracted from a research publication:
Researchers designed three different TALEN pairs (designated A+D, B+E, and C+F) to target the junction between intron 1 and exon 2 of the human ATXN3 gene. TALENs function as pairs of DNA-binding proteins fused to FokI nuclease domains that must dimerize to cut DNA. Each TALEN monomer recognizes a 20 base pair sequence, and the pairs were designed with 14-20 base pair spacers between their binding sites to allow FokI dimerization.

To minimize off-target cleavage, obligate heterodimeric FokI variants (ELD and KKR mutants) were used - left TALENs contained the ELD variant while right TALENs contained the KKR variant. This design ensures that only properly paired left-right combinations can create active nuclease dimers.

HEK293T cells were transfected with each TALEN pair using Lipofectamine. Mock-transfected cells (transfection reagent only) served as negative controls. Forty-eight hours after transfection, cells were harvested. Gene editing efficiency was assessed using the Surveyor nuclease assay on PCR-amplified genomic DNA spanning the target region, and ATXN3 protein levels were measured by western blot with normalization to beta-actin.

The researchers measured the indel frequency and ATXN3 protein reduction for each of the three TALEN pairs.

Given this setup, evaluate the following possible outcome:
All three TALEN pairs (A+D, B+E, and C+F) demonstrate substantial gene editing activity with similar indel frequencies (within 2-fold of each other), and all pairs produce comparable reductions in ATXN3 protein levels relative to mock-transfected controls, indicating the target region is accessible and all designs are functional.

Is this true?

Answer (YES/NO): YES